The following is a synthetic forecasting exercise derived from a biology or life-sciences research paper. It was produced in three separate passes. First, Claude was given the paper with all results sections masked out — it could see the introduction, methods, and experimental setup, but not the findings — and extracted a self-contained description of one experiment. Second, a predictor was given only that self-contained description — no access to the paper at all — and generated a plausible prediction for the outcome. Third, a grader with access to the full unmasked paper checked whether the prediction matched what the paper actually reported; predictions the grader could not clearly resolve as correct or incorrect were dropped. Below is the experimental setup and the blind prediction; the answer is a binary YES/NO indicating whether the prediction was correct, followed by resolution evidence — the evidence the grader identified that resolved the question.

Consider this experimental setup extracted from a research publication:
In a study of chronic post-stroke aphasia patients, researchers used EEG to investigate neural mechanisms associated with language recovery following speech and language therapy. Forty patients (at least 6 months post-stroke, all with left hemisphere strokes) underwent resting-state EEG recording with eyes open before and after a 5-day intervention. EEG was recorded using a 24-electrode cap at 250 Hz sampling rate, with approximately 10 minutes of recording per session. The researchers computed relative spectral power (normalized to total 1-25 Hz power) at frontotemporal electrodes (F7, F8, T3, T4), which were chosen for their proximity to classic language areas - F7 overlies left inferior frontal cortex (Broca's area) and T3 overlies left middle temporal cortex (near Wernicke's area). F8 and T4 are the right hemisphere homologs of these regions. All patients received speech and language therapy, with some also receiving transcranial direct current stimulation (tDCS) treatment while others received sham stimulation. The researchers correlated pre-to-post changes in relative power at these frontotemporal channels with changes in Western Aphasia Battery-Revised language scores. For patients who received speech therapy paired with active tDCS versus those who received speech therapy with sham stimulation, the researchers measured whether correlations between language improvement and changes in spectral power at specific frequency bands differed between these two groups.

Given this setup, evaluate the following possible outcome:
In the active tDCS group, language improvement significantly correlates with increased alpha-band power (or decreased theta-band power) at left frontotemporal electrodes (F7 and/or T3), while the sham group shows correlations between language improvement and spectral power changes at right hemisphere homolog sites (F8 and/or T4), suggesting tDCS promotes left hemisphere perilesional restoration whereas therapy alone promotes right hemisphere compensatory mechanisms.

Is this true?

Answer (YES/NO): NO